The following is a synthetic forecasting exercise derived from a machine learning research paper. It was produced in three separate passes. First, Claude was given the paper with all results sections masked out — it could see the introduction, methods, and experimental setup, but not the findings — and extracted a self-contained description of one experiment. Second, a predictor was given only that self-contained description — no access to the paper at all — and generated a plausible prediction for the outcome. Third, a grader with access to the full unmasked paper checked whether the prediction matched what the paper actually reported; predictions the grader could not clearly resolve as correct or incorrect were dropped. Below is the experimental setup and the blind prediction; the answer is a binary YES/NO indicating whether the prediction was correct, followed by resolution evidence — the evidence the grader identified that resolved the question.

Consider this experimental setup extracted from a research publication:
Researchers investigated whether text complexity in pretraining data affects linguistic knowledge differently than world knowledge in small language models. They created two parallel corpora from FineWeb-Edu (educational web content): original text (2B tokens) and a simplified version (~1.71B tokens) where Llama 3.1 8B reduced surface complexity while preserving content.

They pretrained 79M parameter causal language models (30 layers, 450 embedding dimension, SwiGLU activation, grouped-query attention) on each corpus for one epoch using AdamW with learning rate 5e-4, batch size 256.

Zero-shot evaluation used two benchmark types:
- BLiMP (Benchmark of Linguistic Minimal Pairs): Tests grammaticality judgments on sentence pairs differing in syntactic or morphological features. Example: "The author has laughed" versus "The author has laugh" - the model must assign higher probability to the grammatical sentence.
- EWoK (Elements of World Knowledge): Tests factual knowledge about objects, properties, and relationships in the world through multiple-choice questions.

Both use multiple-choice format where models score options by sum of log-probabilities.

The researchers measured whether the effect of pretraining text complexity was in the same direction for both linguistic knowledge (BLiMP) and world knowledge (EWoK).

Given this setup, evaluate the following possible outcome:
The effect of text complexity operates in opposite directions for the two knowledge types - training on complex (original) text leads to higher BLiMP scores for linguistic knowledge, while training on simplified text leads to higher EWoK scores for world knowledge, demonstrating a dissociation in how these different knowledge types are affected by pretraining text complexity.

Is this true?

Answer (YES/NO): NO